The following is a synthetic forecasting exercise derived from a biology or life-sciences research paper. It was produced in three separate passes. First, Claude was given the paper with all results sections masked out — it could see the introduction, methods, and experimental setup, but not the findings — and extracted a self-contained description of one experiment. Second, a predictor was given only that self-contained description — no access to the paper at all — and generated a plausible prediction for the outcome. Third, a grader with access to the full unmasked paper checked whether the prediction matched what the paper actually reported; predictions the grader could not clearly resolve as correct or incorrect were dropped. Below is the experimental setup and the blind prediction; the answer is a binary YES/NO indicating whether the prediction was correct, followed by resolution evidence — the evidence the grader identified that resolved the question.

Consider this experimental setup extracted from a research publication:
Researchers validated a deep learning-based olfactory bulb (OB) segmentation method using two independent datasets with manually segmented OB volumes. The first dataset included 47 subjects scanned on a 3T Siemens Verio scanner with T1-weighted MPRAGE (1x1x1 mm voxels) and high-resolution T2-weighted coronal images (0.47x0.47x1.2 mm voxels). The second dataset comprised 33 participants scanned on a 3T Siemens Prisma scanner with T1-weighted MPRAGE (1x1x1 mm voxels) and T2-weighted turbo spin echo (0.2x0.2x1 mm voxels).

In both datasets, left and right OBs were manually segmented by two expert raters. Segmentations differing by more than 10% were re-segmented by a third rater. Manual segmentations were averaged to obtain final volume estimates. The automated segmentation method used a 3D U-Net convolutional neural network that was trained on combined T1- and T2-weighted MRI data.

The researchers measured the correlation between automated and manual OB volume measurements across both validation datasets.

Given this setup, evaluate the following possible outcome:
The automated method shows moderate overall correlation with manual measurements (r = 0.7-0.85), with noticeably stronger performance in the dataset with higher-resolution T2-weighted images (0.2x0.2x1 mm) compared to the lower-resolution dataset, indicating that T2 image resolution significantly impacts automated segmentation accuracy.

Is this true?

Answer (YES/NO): NO